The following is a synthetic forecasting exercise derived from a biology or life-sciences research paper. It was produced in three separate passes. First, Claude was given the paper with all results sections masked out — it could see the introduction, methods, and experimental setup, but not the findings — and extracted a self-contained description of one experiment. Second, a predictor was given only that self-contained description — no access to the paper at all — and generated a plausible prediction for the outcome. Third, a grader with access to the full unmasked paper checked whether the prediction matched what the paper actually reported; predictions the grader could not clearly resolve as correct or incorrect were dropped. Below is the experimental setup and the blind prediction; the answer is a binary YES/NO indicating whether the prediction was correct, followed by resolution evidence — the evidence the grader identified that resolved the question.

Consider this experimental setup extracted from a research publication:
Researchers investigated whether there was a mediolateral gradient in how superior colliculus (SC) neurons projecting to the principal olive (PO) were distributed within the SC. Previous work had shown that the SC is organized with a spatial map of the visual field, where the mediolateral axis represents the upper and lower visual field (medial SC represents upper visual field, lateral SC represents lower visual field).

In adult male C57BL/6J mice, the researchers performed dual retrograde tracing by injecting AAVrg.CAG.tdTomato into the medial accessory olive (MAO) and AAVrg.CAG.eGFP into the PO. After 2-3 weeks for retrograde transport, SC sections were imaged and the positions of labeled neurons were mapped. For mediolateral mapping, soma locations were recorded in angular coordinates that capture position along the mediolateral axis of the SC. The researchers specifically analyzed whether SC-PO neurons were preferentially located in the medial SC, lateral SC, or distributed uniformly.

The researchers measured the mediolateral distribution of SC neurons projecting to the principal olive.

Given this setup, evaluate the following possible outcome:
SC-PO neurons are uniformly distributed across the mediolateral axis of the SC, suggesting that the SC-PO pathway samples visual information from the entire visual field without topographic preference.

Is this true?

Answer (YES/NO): NO